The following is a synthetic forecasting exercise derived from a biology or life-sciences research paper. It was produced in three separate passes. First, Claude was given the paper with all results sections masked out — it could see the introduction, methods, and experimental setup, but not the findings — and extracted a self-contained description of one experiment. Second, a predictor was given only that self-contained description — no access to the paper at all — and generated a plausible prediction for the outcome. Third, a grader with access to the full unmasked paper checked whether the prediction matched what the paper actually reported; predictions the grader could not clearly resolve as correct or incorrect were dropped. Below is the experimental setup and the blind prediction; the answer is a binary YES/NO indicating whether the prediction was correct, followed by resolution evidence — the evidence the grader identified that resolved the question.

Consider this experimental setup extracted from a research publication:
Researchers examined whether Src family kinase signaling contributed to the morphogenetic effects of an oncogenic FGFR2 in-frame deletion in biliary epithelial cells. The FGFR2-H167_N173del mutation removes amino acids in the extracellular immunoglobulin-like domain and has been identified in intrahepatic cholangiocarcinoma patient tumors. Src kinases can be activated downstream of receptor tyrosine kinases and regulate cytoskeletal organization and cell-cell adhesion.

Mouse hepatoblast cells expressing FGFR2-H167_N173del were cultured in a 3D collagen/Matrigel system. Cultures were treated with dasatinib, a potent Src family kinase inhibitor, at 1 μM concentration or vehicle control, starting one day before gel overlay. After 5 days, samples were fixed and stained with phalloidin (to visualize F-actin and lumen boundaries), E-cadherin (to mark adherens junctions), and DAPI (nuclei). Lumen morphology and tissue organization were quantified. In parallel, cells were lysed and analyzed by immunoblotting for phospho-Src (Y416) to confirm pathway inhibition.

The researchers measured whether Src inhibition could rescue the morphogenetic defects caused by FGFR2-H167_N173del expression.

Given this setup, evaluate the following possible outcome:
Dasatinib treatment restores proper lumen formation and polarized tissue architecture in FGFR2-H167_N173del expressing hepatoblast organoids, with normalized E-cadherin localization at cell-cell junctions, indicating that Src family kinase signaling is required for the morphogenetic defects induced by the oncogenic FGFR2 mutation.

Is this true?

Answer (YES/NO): NO